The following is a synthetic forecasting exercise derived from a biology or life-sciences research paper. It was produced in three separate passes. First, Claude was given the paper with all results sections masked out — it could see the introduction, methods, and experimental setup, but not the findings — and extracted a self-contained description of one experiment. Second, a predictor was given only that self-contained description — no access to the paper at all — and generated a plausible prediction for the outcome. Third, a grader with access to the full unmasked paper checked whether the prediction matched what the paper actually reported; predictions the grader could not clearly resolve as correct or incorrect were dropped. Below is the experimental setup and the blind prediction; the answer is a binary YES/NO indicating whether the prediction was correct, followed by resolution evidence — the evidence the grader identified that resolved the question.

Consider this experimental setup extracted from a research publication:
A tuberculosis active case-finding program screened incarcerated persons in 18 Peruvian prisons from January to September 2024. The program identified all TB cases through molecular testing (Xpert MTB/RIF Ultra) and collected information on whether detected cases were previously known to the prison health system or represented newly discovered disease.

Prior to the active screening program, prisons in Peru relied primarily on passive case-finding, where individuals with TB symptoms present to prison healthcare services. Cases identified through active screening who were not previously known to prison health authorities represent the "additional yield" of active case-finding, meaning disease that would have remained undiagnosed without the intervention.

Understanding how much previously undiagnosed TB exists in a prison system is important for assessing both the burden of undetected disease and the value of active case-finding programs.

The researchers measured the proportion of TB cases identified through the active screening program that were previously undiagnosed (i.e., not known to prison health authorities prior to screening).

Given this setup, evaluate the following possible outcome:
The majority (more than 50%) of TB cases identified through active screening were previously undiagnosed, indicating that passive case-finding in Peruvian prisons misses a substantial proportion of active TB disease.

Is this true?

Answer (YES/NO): YES